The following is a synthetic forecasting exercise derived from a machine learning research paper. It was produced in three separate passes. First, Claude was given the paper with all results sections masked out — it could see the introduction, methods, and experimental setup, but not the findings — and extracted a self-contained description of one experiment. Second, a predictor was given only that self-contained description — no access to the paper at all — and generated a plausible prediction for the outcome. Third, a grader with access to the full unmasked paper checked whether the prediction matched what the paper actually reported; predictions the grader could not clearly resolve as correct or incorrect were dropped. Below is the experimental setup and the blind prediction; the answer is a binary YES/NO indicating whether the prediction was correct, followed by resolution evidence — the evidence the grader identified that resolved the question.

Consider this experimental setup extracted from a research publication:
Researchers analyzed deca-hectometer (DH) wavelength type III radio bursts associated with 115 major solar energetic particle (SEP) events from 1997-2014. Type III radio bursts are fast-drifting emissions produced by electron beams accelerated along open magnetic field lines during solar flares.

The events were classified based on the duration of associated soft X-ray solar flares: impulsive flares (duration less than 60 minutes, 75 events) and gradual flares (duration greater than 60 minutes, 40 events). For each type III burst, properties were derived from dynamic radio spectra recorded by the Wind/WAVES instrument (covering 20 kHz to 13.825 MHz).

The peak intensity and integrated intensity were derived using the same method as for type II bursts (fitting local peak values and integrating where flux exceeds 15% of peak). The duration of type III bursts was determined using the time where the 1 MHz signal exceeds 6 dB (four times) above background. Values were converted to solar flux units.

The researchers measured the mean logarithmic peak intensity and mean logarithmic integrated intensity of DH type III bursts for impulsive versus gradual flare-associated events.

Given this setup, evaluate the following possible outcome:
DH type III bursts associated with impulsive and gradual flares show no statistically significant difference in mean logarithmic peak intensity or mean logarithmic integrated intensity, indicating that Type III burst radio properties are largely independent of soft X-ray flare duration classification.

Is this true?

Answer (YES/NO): NO